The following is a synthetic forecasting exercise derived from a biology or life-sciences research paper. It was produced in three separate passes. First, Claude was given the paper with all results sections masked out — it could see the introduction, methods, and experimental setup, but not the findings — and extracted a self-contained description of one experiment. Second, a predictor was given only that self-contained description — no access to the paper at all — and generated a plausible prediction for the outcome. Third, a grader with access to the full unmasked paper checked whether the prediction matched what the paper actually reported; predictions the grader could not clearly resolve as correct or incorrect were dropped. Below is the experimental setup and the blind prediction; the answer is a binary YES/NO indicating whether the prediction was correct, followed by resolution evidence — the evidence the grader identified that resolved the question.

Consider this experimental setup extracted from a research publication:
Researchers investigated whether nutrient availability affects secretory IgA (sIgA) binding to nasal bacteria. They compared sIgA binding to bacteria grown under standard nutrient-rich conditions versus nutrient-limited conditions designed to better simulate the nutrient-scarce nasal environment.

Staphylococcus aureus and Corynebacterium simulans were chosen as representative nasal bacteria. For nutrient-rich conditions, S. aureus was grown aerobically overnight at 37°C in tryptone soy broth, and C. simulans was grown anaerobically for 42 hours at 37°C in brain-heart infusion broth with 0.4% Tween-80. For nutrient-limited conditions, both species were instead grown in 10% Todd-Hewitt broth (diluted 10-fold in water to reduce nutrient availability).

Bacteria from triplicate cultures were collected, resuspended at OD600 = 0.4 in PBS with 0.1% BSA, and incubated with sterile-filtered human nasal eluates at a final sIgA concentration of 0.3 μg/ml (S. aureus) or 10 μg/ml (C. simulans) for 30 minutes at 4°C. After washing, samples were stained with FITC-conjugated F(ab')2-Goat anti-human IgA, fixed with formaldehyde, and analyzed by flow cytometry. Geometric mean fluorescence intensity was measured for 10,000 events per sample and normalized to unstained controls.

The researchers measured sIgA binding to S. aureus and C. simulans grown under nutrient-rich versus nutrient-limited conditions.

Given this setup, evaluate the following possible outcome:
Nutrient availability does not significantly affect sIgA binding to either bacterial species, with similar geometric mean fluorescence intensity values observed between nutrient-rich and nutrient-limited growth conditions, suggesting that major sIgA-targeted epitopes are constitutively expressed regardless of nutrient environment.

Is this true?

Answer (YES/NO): NO